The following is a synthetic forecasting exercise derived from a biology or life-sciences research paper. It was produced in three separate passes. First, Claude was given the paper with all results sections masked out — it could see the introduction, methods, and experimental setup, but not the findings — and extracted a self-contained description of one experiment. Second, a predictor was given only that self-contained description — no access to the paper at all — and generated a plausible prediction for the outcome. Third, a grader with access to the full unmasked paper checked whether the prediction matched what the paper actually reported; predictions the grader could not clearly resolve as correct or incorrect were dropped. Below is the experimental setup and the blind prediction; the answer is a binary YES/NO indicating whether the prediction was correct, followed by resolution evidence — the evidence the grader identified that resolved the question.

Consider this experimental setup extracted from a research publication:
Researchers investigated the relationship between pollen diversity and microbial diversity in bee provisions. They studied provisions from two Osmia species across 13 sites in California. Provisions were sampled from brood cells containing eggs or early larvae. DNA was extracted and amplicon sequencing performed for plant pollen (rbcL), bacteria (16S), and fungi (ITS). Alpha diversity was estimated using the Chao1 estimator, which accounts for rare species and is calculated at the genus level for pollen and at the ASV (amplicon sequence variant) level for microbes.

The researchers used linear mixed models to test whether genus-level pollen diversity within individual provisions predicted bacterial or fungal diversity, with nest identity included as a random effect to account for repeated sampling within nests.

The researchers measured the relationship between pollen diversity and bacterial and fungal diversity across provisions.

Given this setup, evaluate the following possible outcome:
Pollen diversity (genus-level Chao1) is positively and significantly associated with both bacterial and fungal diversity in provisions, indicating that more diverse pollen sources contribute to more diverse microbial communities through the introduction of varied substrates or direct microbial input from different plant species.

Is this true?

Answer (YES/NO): NO